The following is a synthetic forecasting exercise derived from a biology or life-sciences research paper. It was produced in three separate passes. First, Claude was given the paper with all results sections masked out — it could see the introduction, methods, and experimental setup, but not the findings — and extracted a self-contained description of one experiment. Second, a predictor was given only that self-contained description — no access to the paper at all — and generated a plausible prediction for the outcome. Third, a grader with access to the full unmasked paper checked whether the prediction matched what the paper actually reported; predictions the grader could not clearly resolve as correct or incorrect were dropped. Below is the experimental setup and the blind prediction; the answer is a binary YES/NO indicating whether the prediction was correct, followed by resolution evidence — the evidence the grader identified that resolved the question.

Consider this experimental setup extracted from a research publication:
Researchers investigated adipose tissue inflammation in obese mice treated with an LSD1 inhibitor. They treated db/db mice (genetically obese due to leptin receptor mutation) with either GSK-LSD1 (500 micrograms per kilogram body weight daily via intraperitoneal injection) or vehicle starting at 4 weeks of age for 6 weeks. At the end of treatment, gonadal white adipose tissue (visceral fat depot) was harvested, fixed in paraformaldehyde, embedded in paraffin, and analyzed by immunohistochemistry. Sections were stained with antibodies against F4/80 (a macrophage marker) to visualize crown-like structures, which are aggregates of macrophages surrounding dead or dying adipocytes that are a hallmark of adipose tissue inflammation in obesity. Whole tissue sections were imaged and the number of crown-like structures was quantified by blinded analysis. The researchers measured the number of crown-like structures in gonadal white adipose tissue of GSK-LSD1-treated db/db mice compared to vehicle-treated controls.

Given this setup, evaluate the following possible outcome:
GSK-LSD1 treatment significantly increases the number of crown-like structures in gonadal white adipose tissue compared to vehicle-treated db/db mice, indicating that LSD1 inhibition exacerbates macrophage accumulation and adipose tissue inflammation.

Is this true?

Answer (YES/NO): NO